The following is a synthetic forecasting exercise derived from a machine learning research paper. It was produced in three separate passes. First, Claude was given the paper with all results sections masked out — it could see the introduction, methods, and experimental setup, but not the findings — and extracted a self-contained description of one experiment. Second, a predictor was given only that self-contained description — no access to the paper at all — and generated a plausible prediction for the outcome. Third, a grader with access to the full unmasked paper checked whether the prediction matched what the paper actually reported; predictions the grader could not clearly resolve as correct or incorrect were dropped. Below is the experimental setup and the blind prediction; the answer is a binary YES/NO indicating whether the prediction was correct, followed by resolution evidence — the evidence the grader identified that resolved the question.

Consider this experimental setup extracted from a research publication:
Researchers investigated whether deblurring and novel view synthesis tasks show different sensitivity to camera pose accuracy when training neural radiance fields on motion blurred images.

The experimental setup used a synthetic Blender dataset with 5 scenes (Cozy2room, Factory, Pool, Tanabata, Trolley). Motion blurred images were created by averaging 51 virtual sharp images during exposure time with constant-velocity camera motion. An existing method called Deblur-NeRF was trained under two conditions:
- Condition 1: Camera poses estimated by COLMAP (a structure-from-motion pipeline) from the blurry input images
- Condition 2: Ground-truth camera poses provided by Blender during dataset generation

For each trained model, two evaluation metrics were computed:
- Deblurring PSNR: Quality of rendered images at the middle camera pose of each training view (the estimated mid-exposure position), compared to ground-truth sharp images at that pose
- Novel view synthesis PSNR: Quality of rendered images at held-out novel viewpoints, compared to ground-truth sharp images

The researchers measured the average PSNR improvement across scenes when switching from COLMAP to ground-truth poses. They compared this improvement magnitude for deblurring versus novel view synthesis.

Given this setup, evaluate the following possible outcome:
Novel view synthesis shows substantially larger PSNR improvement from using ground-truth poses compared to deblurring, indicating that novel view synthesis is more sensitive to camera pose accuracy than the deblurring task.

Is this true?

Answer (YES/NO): NO